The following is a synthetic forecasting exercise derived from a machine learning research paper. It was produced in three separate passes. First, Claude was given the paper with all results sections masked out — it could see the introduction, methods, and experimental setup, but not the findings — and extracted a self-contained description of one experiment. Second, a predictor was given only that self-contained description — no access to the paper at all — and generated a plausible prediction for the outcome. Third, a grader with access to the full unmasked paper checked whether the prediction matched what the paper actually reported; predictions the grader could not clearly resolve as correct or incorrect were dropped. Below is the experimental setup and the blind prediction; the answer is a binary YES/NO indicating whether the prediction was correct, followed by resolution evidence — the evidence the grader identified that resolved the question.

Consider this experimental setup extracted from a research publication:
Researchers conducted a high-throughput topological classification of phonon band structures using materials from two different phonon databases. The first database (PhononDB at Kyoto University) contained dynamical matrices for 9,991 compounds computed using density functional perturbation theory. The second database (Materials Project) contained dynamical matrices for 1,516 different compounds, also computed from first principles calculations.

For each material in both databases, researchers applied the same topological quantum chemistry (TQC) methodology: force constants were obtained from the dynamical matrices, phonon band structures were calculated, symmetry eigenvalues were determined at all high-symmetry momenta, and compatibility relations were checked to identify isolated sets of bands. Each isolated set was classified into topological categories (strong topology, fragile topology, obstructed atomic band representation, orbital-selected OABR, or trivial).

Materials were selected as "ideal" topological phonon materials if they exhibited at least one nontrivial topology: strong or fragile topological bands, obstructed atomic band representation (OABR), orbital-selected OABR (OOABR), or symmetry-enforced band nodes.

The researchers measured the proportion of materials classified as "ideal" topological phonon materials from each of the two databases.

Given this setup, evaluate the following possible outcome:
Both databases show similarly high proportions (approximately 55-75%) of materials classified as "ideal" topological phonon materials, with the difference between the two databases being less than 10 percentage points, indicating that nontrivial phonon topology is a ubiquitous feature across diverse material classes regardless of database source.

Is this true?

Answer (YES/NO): NO